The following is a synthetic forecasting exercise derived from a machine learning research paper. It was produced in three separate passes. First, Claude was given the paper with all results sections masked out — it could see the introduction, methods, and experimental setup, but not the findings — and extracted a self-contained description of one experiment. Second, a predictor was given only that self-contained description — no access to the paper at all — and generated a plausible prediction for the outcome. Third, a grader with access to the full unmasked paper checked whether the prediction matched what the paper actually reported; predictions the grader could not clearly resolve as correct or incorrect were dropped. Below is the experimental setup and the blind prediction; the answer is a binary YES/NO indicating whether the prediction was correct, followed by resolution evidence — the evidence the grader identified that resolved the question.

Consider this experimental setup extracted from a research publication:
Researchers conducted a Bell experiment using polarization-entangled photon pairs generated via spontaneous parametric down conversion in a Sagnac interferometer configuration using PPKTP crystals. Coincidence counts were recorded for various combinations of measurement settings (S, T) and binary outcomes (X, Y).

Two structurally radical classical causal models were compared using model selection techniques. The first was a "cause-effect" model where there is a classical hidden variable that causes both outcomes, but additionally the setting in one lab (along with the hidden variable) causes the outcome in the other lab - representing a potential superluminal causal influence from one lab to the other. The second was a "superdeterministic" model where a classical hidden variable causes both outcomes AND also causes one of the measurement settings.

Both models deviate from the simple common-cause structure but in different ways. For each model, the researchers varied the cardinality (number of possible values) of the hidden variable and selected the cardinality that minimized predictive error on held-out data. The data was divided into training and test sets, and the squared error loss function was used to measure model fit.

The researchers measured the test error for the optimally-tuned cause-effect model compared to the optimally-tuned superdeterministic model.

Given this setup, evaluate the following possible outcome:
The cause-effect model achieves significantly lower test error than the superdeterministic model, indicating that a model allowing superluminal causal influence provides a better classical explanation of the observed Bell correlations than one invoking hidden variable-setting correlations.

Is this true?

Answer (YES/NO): NO